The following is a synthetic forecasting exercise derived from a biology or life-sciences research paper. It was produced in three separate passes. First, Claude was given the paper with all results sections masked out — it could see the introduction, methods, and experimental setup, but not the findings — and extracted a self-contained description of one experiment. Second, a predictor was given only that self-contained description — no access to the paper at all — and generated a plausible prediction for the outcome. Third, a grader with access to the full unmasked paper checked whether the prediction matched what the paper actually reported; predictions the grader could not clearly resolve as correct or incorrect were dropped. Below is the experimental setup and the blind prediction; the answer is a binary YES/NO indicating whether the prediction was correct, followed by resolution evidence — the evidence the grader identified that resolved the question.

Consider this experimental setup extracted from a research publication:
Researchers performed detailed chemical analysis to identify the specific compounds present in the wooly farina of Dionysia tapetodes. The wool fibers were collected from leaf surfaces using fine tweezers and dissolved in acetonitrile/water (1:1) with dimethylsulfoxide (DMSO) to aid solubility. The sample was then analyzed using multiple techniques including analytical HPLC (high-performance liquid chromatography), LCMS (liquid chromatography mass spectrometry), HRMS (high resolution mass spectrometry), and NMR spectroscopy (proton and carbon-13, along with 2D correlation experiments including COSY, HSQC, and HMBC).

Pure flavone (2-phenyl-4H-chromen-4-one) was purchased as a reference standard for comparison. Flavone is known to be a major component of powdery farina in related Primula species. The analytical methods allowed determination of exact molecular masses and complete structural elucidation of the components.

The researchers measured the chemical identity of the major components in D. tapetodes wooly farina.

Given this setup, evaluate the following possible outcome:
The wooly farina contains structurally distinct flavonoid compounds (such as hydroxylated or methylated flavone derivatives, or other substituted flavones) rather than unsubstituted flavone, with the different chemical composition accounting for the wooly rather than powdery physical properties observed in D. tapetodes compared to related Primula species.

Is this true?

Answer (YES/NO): NO